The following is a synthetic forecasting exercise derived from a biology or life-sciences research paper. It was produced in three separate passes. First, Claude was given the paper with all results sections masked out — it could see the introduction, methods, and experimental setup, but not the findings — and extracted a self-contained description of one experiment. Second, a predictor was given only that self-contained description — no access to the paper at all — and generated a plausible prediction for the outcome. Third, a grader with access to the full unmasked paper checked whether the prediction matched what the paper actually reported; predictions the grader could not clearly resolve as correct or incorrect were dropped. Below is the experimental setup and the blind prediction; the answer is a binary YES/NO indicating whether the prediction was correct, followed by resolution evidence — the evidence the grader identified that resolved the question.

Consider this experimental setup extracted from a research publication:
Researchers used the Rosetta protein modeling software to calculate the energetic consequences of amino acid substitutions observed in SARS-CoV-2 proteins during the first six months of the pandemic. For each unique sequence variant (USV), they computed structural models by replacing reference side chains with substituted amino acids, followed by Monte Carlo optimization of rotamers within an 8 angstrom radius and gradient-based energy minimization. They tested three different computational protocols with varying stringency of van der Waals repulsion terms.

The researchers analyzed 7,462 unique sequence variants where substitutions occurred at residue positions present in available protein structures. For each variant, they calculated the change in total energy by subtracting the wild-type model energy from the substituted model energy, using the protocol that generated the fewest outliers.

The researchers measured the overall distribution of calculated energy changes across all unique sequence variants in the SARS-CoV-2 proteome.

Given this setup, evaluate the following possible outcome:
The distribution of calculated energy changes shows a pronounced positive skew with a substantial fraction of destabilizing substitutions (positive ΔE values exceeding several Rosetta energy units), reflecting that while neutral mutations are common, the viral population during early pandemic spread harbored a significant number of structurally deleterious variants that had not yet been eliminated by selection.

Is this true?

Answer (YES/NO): NO